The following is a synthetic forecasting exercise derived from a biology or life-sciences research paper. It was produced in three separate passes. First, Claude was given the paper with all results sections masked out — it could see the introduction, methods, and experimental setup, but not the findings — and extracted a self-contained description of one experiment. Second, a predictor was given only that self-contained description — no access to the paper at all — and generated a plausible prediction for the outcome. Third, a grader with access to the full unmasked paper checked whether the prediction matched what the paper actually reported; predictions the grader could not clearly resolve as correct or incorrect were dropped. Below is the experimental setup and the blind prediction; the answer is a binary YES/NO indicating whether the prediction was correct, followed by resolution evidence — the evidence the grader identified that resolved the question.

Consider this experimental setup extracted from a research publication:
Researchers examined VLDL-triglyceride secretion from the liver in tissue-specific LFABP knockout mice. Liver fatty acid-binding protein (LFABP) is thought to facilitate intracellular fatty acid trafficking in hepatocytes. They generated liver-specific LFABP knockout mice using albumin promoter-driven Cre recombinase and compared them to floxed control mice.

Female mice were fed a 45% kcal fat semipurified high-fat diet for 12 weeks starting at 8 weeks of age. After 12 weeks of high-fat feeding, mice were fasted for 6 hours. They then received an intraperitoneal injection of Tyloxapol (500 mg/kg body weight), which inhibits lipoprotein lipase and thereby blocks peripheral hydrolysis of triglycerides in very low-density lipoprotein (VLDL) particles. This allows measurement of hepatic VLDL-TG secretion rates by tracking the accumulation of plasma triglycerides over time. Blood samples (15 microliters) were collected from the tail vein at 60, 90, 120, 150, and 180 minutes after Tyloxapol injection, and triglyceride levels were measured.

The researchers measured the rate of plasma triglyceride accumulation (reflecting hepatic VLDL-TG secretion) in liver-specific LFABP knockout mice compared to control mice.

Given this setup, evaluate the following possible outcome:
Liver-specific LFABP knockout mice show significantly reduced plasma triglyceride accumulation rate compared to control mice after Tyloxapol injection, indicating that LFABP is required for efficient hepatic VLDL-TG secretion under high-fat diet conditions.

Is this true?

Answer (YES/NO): NO